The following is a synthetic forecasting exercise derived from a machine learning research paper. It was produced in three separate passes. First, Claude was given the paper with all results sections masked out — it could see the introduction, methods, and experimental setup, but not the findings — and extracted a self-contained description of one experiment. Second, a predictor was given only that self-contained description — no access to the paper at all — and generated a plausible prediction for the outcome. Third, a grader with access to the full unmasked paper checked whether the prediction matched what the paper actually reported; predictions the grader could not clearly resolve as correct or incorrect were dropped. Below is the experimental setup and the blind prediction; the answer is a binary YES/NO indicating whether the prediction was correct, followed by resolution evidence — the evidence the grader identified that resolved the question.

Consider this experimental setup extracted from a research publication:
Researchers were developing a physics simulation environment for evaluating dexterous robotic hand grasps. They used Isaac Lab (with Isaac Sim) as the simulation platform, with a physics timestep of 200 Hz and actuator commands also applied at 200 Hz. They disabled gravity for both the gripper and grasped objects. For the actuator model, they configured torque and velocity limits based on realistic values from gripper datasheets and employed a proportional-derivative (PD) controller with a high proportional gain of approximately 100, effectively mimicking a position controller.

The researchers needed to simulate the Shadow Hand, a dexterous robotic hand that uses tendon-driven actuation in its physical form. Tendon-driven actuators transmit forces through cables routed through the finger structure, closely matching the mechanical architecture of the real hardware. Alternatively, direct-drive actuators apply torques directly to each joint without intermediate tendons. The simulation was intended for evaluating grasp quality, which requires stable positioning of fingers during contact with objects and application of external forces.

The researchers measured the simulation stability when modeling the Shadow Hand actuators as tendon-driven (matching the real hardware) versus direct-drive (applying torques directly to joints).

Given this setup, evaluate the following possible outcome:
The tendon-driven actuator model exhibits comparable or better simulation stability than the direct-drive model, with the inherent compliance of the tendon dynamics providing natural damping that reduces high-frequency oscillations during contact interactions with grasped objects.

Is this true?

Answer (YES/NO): NO